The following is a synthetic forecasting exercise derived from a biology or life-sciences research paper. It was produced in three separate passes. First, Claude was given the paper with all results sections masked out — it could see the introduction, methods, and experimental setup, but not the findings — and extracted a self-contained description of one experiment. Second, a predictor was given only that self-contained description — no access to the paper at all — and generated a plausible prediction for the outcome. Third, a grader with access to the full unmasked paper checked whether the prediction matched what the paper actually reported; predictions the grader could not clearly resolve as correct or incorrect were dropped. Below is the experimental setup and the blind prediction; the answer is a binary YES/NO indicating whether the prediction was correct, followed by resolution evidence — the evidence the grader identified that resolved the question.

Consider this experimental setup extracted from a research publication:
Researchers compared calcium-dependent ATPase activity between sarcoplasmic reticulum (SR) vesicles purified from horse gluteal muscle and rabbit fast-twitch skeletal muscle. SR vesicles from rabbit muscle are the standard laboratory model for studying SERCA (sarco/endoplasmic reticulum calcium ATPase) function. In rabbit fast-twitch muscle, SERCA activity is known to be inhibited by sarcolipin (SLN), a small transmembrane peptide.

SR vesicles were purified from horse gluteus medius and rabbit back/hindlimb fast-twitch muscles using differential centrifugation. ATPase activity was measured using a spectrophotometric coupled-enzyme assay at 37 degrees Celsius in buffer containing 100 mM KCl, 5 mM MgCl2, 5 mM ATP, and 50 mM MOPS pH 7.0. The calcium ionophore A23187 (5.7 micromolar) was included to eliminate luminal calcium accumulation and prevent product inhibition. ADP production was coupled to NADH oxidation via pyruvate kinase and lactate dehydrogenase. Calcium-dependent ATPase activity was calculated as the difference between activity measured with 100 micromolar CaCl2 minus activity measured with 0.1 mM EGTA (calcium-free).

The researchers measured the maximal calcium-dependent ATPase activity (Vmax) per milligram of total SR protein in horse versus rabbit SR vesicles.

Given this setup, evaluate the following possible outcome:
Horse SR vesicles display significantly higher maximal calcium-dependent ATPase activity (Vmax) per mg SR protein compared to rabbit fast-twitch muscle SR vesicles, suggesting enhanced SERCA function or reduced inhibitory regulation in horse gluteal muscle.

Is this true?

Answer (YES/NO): NO